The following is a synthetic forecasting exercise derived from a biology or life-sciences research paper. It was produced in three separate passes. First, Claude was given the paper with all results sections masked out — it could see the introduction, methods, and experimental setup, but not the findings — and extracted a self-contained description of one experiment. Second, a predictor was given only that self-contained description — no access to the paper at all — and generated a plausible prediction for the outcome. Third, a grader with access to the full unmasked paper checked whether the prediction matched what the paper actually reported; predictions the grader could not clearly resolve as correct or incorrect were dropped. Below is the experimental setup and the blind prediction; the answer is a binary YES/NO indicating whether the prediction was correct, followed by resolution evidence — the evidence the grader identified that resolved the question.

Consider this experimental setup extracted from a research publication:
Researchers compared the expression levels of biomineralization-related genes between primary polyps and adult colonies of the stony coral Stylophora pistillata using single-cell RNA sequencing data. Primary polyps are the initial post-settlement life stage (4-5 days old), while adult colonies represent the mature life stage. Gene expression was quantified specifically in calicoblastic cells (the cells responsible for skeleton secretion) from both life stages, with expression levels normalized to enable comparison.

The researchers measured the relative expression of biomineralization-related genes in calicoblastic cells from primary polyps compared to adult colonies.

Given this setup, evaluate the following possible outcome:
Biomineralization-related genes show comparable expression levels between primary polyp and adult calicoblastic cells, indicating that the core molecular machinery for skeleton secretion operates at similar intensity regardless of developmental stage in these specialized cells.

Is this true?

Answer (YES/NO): NO